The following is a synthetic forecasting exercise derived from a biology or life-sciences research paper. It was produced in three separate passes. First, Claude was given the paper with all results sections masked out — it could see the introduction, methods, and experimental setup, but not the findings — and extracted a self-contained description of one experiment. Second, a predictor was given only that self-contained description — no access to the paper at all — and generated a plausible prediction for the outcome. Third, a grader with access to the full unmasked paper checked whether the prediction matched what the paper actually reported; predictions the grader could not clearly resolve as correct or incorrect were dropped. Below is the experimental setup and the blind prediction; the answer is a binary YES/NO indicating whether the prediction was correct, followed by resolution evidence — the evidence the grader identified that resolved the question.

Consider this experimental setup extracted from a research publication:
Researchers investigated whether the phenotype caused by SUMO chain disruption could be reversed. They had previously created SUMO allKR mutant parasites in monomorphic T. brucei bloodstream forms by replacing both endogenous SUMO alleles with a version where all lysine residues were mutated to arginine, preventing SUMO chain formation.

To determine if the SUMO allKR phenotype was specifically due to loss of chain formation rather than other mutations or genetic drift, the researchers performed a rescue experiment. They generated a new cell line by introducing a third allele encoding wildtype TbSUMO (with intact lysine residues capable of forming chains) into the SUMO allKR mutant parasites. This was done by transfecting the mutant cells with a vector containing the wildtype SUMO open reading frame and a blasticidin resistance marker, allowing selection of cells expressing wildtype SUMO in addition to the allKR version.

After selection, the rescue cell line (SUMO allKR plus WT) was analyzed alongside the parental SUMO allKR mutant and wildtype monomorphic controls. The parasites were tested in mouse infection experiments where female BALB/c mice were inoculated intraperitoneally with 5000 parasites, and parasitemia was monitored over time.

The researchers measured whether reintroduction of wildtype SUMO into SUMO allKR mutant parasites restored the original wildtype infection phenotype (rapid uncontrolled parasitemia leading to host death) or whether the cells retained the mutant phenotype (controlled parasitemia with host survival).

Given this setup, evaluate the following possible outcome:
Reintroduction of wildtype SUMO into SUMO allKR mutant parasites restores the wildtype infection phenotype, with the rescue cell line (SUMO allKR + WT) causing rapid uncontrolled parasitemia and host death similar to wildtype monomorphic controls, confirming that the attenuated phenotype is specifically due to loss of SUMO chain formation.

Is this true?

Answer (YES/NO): YES